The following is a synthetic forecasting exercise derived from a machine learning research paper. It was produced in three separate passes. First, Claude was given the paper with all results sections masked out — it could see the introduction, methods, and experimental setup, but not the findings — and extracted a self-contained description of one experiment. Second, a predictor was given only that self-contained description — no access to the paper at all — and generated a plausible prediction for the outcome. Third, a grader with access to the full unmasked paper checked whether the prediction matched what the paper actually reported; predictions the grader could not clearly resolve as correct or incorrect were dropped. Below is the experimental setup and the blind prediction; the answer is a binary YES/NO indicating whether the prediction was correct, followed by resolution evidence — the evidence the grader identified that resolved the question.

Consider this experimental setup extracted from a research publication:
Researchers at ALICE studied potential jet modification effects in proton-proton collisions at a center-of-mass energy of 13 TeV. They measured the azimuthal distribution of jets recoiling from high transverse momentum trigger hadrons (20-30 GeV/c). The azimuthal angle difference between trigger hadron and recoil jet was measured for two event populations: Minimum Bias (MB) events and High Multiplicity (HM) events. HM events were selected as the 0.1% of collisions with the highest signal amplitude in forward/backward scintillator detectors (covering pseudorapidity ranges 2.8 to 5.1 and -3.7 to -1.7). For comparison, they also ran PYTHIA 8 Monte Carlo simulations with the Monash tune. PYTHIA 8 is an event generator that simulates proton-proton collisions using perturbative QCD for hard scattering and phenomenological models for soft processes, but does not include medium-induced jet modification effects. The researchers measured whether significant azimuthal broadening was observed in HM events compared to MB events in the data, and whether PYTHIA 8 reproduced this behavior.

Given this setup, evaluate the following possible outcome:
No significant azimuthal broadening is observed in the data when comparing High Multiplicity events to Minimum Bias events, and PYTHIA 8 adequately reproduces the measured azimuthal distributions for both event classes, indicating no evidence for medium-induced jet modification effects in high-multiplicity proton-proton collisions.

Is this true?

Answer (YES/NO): NO